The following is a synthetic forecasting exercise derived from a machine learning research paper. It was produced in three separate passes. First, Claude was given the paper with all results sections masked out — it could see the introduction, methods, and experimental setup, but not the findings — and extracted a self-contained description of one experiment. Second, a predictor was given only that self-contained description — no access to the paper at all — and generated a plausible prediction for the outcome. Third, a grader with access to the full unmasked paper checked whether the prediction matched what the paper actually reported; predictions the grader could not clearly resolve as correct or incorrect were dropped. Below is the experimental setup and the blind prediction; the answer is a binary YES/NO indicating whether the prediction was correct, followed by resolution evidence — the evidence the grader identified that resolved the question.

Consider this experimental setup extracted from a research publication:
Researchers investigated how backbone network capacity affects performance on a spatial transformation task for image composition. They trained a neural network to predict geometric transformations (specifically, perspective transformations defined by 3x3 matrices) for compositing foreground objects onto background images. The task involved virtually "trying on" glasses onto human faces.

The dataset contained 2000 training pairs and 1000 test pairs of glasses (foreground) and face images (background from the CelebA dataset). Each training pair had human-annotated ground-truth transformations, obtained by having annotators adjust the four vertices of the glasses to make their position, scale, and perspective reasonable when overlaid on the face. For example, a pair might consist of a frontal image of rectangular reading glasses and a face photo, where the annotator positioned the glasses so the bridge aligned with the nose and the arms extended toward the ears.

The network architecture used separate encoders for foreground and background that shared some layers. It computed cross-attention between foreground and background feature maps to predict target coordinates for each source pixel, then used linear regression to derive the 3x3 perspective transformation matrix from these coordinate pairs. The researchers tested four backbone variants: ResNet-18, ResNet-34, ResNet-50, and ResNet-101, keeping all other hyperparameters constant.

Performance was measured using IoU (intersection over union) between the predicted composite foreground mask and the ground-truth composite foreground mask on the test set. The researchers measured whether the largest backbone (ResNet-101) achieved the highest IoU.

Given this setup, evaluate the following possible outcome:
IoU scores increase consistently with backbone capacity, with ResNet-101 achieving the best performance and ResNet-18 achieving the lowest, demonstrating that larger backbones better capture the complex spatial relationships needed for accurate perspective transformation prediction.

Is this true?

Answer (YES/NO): NO